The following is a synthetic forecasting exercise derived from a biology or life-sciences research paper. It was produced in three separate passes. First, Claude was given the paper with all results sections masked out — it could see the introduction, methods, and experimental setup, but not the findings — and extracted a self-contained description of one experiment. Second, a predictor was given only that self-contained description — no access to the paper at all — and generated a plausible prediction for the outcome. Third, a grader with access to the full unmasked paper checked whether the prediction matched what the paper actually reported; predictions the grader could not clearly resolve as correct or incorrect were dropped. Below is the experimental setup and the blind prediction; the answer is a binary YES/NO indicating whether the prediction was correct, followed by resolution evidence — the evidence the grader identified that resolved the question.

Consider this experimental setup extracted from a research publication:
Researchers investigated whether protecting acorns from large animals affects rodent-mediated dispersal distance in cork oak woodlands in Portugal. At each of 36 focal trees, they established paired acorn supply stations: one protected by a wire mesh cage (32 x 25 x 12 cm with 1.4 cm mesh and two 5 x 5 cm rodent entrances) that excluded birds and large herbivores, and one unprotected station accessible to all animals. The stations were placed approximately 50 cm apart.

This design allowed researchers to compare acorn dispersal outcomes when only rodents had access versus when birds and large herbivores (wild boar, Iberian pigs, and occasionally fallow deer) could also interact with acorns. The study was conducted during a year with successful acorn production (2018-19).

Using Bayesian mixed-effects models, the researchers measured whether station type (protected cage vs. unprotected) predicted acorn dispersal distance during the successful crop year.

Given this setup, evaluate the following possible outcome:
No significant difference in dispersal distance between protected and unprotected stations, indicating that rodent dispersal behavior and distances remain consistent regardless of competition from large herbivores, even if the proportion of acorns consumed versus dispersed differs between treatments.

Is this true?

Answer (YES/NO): NO